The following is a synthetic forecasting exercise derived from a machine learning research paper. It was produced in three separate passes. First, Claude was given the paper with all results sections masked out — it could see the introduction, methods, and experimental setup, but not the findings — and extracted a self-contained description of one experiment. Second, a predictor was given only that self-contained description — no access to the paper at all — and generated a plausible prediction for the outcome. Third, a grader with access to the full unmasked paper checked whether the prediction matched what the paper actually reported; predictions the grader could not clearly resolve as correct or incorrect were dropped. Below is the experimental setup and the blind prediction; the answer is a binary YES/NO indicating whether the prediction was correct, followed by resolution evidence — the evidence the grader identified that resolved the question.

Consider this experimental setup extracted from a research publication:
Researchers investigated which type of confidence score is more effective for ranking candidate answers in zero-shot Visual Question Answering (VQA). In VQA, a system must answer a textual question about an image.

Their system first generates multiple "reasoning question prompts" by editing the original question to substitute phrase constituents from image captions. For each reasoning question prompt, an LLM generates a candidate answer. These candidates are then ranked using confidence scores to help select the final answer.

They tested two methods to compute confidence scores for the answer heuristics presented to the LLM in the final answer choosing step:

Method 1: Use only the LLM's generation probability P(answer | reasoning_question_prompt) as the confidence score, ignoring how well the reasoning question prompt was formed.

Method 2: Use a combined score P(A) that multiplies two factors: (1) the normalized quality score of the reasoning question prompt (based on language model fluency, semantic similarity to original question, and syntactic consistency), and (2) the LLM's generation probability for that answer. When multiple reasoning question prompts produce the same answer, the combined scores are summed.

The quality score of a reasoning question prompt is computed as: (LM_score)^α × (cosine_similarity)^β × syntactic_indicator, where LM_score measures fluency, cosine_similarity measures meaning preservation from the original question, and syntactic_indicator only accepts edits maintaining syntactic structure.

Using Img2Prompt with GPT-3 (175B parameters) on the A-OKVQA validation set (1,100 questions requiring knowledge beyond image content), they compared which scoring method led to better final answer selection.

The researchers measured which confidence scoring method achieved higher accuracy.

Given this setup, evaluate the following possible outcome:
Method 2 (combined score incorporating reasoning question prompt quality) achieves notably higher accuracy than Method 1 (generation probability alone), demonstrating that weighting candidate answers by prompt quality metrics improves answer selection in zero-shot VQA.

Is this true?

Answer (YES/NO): YES